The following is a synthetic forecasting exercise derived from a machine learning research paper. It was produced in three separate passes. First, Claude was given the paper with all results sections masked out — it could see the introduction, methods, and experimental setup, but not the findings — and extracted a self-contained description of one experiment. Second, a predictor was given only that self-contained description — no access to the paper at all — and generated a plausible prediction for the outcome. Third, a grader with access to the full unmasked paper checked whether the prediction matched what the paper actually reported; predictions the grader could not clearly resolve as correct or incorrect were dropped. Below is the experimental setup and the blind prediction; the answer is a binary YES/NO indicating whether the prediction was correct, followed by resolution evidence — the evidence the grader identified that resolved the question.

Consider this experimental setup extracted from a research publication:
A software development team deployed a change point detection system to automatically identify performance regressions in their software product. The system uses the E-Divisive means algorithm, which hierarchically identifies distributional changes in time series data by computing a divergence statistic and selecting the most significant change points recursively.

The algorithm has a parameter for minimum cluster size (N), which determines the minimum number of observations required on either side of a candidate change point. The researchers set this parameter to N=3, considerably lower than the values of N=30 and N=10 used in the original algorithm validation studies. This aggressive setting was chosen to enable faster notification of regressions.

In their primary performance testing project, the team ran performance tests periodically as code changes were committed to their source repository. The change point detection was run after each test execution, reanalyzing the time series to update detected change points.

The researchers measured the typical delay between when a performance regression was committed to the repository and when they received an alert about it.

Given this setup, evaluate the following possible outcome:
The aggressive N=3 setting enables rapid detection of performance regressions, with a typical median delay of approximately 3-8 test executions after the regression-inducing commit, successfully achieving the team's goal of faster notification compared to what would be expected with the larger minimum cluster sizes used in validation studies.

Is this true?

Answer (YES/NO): NO